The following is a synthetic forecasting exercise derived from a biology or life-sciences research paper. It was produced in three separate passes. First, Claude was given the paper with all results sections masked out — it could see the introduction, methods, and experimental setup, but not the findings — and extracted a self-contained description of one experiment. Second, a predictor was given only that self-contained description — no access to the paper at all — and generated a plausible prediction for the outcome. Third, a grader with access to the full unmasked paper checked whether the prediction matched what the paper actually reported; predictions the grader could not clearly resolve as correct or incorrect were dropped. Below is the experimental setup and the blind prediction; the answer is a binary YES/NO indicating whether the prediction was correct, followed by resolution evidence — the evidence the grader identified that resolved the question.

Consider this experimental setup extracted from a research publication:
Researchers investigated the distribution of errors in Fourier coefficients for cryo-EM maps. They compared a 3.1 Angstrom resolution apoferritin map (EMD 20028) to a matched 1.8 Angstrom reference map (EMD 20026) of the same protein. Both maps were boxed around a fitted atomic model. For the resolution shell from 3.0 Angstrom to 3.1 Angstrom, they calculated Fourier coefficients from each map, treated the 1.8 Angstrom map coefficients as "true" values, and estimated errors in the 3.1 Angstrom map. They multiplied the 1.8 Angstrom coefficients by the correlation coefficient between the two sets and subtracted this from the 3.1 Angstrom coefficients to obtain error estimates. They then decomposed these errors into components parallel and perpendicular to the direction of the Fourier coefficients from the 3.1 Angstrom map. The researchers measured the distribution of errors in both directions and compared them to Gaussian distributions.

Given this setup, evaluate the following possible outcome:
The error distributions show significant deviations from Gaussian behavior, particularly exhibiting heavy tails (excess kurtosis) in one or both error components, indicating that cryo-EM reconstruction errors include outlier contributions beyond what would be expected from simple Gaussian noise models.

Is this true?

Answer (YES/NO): NO